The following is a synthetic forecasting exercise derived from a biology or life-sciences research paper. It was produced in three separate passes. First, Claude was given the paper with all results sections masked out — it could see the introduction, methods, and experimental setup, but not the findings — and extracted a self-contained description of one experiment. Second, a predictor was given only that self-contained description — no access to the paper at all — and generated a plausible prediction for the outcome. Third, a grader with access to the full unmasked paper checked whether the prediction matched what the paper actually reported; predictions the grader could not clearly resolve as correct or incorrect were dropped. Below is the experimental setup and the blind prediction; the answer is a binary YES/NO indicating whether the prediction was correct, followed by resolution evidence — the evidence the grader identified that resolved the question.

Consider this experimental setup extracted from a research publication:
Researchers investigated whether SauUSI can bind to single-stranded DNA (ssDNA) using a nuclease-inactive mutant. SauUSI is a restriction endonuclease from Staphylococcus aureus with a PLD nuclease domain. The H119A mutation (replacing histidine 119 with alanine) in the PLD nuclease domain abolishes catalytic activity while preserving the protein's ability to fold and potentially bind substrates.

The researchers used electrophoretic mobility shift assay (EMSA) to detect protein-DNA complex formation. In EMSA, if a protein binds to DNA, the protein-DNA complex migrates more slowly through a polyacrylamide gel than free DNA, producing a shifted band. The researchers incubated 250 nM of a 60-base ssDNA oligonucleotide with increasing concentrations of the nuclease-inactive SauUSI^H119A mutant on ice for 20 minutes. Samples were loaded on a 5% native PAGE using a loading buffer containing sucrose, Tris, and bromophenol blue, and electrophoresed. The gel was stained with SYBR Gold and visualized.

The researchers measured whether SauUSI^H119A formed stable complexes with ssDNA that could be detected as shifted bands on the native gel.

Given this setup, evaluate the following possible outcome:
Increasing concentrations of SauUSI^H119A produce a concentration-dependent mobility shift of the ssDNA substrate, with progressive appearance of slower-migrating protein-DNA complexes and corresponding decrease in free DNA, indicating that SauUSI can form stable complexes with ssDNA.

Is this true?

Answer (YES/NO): YES